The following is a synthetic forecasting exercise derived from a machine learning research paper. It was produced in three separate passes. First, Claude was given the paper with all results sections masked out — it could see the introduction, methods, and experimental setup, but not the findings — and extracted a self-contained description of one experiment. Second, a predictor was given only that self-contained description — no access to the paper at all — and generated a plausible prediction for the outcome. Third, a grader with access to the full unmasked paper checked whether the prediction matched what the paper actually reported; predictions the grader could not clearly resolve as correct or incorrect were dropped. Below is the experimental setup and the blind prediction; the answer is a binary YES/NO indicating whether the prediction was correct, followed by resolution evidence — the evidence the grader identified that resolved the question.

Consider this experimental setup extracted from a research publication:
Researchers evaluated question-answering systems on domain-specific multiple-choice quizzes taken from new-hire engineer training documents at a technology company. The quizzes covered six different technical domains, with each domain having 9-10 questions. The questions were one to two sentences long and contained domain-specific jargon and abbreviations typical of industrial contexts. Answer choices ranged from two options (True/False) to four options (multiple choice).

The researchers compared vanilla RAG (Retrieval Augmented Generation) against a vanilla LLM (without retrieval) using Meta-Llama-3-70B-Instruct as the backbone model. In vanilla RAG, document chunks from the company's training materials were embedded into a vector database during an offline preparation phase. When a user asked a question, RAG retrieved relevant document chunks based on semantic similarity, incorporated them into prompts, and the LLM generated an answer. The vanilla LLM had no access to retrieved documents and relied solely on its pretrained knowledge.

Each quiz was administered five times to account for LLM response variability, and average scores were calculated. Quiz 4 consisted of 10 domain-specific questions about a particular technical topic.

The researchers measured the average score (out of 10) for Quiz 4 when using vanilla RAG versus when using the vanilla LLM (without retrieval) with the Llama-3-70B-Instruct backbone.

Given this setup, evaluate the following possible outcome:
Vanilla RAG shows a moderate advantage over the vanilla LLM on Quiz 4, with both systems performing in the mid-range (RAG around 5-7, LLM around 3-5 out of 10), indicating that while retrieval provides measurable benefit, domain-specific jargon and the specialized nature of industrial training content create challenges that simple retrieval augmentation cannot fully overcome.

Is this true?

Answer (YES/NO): NO